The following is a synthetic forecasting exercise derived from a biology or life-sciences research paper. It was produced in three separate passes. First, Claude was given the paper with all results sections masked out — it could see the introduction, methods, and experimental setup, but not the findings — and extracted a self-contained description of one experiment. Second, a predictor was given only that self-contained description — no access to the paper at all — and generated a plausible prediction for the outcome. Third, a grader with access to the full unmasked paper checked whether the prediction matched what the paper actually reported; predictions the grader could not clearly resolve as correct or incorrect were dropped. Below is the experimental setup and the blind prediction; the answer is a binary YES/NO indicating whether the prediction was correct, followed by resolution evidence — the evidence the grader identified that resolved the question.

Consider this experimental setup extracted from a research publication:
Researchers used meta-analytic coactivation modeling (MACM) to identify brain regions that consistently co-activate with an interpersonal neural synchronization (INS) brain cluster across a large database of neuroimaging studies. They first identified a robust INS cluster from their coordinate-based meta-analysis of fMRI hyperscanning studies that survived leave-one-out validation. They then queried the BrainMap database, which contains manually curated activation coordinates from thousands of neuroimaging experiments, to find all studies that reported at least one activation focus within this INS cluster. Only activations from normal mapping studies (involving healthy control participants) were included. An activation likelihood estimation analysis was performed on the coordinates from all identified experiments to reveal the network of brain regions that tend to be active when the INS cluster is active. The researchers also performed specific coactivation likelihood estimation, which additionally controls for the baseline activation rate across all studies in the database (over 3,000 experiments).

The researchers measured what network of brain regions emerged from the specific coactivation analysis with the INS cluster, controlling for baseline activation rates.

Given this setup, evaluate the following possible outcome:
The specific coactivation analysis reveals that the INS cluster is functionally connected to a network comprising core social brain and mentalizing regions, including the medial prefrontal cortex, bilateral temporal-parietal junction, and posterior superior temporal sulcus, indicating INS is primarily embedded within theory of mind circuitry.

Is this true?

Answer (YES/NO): NO